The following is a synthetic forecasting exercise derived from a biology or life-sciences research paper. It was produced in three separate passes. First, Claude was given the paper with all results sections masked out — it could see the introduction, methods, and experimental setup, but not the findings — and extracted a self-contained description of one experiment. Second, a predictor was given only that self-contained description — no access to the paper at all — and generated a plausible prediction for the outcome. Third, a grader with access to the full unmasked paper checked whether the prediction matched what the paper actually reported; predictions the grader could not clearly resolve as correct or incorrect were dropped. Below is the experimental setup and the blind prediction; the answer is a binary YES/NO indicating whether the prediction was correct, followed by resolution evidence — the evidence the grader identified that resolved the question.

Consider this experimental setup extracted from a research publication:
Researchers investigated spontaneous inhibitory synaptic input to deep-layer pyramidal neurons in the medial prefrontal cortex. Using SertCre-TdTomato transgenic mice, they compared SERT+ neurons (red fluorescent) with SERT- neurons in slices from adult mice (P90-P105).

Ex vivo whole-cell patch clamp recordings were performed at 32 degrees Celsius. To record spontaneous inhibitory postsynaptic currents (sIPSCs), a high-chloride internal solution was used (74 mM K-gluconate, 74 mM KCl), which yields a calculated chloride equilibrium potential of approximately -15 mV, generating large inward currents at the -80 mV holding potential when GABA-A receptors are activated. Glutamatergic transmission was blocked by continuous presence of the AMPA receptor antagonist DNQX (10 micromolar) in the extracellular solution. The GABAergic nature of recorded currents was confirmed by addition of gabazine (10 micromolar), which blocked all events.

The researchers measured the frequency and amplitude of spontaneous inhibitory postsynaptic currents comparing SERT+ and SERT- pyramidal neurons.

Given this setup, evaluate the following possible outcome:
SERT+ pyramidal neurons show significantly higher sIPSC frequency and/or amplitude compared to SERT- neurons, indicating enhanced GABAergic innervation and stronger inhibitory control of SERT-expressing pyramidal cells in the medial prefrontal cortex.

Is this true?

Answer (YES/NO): NO